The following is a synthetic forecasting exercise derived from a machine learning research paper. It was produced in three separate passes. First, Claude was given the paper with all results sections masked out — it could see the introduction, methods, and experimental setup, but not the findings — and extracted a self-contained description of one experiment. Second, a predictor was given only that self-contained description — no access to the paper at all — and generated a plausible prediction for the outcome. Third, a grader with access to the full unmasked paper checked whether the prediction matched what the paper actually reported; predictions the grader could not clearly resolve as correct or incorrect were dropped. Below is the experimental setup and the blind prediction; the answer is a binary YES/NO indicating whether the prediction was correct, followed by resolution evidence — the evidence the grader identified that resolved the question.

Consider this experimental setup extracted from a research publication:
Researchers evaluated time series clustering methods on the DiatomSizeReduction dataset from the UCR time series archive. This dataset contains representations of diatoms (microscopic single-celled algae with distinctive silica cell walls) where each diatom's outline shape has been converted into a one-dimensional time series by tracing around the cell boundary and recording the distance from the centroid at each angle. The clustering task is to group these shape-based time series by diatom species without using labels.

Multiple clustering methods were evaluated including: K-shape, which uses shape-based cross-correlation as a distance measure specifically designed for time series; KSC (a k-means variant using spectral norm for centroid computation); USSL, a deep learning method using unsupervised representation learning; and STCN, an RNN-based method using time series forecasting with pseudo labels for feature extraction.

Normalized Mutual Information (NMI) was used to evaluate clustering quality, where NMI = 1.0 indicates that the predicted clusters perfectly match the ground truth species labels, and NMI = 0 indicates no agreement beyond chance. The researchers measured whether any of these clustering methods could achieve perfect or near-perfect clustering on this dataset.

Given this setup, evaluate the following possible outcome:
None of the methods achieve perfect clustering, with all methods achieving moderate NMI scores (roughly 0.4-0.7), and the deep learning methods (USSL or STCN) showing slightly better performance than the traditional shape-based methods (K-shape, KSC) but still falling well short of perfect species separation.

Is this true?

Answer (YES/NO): NO